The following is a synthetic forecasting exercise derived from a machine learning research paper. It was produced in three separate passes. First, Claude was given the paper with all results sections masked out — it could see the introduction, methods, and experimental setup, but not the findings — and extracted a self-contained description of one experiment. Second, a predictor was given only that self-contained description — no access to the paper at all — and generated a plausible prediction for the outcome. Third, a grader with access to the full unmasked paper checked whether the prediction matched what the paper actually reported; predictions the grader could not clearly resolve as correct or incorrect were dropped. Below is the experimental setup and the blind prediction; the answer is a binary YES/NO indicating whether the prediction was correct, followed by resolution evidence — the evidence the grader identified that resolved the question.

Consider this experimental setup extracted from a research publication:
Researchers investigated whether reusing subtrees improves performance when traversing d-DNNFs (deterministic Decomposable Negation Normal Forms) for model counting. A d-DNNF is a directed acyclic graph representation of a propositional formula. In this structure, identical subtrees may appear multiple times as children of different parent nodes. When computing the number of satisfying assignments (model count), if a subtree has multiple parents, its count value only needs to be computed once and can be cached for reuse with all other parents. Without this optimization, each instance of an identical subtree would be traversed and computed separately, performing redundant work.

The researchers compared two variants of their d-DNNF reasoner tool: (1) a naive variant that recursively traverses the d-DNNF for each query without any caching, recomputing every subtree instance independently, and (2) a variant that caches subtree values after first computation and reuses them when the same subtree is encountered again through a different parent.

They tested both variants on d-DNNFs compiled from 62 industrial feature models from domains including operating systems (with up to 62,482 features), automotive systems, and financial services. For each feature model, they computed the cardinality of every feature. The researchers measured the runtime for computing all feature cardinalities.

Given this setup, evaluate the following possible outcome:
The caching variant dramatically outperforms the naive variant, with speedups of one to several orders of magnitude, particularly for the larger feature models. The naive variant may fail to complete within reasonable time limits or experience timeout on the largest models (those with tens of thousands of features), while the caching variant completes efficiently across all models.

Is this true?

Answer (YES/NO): YES